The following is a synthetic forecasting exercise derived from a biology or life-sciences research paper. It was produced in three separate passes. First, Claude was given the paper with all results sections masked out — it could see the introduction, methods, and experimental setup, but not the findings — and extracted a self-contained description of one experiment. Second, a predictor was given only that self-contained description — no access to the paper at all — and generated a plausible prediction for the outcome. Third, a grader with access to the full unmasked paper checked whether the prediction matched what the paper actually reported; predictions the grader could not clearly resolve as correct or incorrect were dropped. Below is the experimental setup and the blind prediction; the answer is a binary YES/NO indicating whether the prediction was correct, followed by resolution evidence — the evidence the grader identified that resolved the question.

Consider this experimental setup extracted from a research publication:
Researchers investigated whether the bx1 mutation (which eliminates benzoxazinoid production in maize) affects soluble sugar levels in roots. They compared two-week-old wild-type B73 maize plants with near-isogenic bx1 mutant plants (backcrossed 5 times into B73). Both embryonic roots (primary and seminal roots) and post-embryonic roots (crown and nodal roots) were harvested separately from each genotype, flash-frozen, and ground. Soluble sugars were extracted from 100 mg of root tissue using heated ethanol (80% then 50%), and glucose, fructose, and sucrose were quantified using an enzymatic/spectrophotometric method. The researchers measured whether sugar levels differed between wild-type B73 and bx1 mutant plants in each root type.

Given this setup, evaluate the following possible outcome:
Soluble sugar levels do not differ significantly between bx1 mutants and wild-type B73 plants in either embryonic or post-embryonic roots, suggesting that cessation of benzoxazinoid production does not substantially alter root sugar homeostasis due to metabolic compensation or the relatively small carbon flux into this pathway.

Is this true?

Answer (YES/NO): YES